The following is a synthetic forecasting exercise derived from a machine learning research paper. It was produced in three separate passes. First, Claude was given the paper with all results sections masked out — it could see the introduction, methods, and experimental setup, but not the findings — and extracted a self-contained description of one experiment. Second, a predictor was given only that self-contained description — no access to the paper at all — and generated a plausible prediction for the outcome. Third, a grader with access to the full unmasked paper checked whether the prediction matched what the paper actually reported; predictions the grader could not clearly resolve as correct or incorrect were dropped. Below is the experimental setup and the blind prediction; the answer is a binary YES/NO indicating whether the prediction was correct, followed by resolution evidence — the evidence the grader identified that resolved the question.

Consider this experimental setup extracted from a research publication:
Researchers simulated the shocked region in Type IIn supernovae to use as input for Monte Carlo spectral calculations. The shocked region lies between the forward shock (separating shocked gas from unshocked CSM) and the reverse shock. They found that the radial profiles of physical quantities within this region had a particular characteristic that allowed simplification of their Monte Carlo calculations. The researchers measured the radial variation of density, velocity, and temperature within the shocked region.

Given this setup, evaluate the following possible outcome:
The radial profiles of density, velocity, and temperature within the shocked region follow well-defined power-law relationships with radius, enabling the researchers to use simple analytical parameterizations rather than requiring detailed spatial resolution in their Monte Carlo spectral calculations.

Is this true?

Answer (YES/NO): NO